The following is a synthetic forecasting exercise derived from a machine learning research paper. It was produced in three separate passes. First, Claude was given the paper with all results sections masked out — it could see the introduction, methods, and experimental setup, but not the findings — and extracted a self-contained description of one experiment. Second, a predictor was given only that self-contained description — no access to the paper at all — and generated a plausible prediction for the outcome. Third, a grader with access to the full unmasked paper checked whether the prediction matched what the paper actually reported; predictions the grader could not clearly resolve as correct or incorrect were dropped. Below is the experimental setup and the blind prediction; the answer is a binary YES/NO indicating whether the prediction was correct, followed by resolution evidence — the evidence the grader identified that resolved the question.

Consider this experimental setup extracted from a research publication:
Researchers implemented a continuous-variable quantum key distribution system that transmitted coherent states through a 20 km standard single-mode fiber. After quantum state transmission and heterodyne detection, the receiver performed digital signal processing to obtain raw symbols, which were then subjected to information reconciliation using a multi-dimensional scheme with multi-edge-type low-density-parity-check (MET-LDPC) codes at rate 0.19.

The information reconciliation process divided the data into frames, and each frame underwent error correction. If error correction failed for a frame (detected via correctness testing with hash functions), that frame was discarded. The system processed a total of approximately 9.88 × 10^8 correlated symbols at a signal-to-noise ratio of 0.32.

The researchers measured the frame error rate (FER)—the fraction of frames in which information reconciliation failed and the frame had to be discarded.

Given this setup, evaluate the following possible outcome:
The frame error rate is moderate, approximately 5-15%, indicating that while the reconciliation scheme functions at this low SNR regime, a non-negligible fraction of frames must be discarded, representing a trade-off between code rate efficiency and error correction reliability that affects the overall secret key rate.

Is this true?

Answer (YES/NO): NO